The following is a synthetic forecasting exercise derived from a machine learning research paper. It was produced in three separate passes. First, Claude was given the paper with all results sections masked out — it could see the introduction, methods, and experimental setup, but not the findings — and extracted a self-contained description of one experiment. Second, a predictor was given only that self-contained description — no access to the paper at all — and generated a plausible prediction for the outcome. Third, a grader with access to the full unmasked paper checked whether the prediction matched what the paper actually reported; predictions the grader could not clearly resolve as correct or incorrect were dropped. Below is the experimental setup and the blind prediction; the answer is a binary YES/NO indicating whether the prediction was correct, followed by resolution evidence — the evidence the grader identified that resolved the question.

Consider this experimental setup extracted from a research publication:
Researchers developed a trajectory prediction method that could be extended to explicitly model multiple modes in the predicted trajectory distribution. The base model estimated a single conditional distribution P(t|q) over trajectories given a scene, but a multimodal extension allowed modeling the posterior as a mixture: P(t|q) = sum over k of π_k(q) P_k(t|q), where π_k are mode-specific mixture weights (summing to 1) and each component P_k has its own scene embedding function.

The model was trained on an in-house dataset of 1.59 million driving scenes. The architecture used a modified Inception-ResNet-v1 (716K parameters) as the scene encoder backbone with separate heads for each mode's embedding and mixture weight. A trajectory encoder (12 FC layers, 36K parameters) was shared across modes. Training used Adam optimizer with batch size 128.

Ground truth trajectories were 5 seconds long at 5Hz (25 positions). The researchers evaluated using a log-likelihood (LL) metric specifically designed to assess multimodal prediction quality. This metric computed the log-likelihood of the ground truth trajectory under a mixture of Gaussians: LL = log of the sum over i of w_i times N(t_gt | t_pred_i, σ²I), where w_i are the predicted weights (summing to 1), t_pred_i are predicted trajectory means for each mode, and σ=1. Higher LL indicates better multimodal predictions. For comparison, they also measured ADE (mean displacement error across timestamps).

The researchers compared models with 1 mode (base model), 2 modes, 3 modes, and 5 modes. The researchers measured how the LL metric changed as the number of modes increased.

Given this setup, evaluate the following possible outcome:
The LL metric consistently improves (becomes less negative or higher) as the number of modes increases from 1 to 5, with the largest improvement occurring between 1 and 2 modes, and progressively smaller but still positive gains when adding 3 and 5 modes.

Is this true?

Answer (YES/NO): YES